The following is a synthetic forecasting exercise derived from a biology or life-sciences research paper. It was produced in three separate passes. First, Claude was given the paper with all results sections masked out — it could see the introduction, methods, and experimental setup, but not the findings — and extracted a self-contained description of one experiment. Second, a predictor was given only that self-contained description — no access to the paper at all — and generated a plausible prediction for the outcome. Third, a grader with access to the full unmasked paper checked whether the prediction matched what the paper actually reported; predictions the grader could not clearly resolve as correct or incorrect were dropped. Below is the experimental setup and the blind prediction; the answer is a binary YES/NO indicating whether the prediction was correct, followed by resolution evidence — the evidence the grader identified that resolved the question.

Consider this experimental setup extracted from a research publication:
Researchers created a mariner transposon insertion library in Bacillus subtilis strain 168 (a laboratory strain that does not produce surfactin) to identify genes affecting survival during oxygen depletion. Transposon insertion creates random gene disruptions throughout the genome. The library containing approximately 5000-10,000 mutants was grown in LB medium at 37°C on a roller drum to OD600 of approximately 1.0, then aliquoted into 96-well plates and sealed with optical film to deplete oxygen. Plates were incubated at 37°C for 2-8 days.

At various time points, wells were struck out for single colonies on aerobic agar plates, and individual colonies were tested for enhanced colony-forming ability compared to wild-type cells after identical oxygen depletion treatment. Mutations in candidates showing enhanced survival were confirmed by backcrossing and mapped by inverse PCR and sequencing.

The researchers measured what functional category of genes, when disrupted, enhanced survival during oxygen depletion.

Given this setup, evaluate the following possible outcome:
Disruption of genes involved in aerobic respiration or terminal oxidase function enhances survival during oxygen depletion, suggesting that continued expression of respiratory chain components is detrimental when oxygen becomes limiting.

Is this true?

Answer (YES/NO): NO